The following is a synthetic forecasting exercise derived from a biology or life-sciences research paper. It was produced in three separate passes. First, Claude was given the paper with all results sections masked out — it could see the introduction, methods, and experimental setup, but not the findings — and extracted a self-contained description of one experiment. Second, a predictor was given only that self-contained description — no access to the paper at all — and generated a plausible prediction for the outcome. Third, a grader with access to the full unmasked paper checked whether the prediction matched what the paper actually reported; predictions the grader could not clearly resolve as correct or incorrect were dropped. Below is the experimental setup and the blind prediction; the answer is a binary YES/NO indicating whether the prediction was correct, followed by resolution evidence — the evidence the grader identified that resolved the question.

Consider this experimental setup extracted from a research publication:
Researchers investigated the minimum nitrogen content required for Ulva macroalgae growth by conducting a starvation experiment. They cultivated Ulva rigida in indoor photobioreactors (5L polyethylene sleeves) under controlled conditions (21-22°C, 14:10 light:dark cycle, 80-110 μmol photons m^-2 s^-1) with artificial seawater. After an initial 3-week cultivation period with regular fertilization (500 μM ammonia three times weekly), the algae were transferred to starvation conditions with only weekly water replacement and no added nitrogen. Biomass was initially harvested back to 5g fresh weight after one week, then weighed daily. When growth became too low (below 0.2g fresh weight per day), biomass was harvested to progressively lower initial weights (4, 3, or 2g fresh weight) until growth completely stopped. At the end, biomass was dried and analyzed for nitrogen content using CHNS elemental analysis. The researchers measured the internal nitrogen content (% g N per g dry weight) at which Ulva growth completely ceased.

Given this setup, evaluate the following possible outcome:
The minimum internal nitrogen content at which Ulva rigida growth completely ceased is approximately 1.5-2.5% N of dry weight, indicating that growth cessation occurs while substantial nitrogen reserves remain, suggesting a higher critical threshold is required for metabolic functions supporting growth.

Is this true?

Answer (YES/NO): NO